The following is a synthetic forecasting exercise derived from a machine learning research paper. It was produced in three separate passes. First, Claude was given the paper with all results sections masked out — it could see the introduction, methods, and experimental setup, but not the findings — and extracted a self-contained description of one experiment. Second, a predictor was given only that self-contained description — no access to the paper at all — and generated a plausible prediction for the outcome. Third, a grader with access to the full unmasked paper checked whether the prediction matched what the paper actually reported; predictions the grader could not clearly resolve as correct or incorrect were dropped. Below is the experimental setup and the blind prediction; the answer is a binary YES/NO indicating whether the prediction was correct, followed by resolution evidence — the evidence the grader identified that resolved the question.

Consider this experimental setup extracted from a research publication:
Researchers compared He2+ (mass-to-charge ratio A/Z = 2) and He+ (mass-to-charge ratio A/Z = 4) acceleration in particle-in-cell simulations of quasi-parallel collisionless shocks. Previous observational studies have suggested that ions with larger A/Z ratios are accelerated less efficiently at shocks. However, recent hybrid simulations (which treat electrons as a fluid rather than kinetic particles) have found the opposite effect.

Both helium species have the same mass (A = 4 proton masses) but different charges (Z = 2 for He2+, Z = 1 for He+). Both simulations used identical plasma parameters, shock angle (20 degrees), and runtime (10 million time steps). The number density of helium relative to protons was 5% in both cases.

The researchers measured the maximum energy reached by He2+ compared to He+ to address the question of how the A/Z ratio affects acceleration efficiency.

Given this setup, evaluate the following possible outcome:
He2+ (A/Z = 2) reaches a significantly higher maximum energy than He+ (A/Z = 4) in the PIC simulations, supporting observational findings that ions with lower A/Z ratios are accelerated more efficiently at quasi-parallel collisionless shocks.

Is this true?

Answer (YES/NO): YES